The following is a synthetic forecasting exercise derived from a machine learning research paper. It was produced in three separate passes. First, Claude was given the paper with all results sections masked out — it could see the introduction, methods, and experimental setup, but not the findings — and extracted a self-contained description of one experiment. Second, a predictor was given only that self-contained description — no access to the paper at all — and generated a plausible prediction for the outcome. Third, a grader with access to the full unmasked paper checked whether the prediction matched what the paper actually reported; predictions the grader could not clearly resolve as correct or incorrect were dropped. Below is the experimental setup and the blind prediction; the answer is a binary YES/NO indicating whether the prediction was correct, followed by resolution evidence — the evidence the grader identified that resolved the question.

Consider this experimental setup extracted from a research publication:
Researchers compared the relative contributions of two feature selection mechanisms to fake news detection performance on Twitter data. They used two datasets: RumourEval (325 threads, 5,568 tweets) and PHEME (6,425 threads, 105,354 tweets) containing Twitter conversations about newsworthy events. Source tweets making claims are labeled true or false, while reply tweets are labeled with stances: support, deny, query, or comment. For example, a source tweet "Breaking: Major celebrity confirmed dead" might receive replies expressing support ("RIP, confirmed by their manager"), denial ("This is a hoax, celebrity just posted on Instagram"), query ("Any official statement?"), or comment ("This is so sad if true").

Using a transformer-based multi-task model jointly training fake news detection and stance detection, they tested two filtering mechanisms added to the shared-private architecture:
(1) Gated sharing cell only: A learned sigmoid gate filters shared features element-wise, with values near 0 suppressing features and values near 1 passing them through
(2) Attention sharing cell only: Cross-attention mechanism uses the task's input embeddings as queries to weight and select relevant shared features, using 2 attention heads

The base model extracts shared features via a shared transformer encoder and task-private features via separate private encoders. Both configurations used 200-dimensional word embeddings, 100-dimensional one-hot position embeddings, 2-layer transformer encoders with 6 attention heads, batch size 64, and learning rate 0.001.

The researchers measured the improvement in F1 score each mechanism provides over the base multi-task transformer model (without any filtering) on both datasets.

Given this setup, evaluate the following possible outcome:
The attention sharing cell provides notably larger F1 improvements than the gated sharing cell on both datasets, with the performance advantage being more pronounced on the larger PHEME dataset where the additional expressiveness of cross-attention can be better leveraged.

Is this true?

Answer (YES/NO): NO